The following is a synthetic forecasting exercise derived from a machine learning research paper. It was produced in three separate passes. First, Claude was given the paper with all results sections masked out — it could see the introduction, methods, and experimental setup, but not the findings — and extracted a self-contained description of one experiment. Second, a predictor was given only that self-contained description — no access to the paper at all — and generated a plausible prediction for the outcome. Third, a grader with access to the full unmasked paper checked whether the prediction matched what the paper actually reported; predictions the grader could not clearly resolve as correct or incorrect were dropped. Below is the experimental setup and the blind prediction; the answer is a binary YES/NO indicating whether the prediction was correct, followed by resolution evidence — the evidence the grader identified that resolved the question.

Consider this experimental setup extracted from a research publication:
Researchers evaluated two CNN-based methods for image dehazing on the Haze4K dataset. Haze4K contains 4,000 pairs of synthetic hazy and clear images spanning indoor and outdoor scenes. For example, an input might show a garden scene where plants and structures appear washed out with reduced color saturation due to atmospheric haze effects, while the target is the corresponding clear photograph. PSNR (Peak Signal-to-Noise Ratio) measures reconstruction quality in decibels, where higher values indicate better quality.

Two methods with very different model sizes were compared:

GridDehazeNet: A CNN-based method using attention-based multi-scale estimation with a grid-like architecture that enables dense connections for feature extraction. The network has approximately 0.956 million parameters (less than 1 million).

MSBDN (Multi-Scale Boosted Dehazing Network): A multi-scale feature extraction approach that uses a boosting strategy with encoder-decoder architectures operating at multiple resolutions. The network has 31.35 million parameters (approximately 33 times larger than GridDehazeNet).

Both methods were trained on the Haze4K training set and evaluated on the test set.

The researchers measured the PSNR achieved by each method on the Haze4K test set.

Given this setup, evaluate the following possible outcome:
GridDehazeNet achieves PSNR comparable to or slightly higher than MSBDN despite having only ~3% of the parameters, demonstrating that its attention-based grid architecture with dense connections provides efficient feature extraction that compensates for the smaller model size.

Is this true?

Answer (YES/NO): YES